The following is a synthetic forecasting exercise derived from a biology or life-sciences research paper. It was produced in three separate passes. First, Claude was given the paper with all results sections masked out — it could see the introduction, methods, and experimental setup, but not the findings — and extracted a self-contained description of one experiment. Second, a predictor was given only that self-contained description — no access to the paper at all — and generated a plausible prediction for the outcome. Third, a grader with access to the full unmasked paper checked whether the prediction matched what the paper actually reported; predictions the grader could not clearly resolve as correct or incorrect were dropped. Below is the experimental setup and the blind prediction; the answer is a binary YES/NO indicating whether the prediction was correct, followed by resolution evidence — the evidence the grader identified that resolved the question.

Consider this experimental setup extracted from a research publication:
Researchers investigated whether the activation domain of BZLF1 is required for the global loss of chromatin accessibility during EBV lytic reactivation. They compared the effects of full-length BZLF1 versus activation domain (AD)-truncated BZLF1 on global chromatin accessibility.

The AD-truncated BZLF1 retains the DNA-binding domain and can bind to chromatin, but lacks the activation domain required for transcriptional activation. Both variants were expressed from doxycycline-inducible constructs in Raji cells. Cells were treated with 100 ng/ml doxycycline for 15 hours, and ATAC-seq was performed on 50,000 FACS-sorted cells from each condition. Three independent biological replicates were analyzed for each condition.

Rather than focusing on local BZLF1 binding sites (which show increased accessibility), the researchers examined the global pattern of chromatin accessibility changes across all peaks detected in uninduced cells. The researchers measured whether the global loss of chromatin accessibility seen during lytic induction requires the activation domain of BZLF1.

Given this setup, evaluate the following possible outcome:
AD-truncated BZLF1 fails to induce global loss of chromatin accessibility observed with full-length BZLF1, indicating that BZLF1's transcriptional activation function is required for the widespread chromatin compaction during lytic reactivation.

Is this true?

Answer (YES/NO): YES